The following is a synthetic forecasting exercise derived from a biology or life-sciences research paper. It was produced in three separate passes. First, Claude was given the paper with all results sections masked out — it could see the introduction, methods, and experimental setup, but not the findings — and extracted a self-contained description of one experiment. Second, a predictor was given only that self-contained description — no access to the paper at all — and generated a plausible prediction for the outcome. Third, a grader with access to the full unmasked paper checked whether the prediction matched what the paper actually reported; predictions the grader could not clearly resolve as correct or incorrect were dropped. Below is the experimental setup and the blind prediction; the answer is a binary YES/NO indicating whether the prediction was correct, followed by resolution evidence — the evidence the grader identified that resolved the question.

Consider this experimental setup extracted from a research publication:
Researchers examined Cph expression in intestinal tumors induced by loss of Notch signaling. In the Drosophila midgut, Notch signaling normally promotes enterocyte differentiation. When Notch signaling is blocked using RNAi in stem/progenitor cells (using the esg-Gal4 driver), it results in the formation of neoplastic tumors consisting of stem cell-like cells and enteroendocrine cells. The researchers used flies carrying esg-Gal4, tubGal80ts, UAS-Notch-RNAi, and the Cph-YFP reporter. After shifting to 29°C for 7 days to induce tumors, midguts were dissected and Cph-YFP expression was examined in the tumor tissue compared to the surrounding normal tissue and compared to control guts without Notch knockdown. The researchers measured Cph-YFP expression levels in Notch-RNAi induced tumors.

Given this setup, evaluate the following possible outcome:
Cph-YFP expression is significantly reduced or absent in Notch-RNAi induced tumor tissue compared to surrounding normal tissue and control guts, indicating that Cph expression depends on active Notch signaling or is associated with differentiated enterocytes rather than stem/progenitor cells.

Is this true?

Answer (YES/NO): NO